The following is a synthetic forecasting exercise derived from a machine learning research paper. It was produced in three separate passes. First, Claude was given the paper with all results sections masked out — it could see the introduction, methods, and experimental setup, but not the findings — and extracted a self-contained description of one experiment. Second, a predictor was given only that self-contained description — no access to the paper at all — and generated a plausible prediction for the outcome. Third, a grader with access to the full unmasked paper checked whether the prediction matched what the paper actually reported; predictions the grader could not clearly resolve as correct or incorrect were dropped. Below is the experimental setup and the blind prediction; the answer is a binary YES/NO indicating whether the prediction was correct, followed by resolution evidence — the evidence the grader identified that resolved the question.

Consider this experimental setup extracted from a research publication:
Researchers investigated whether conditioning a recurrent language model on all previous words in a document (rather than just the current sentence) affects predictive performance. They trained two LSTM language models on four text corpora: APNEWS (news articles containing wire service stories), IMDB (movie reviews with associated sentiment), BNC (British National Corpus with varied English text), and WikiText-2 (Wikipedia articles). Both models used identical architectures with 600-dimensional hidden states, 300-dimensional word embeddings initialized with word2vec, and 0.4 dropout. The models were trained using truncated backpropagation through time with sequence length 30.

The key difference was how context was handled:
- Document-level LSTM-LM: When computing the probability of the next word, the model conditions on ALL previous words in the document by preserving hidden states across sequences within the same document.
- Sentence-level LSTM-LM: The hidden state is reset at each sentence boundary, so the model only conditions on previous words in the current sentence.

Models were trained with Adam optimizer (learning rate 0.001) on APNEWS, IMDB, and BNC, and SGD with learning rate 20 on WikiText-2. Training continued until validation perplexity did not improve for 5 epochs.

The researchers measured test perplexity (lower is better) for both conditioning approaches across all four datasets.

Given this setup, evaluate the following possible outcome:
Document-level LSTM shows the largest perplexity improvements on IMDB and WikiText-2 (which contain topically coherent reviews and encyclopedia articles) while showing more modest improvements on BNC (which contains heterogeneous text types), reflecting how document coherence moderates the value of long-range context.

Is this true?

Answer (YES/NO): NO